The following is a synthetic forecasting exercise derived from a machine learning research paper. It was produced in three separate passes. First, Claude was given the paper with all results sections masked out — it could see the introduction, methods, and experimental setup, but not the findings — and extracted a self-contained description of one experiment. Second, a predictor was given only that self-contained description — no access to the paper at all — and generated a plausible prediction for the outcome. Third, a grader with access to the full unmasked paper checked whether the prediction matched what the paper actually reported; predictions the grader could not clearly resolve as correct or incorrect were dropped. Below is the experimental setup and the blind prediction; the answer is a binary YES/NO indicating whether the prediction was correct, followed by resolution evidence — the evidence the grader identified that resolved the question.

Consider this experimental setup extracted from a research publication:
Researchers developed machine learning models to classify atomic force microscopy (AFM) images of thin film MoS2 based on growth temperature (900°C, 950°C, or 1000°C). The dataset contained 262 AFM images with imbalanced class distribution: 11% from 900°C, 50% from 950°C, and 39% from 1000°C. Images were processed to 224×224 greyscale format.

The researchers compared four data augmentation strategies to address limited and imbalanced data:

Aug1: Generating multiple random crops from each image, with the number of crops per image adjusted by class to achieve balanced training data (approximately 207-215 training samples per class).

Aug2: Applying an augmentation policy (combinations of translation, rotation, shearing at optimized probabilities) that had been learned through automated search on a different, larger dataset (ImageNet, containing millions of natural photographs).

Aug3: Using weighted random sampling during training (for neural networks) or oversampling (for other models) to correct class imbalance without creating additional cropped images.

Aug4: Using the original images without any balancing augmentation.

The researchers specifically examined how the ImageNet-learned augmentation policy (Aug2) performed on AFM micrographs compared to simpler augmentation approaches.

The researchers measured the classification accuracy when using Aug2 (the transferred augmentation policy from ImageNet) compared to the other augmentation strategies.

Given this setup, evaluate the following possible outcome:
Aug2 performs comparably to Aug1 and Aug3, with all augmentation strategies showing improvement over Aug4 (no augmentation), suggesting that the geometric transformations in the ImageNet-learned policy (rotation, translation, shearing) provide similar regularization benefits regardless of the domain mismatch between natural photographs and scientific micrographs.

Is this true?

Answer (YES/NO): NO